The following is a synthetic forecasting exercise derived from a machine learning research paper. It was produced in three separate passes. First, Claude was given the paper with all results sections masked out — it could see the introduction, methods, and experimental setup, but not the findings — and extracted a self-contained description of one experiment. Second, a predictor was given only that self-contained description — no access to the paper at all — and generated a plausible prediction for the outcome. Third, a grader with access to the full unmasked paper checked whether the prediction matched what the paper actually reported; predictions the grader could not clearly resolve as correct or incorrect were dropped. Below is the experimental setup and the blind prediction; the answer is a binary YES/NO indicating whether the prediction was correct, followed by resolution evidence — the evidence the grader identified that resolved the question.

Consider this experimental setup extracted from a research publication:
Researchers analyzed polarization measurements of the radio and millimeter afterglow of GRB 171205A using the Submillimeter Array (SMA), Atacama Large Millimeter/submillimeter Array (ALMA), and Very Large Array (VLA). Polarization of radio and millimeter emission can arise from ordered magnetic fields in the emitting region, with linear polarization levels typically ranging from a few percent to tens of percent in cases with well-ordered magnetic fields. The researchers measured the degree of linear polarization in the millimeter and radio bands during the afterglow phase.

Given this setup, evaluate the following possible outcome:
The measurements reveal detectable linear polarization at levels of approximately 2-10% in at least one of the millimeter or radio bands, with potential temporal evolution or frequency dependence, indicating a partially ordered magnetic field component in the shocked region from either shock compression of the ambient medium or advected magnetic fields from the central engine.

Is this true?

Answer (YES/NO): NO